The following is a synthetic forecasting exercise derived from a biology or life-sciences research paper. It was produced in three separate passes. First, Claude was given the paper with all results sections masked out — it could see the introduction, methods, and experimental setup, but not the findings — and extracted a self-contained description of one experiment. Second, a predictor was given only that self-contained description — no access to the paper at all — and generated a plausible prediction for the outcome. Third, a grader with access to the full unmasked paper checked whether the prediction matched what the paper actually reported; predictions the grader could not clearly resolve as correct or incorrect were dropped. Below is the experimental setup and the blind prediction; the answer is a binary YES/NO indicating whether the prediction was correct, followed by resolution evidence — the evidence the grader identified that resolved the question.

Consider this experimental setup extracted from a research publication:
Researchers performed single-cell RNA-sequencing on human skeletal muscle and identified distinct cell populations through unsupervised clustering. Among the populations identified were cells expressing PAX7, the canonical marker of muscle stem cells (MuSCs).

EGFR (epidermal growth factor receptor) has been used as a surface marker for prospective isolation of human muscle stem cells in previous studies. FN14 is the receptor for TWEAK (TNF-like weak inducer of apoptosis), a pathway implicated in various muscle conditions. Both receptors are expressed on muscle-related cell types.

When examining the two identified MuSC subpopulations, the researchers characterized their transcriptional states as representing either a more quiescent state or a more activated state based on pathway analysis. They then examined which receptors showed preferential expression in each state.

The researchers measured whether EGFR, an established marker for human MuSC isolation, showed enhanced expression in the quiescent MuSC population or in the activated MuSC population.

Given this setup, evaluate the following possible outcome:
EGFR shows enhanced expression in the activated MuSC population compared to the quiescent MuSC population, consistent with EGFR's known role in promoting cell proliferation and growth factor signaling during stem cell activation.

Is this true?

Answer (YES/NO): NO